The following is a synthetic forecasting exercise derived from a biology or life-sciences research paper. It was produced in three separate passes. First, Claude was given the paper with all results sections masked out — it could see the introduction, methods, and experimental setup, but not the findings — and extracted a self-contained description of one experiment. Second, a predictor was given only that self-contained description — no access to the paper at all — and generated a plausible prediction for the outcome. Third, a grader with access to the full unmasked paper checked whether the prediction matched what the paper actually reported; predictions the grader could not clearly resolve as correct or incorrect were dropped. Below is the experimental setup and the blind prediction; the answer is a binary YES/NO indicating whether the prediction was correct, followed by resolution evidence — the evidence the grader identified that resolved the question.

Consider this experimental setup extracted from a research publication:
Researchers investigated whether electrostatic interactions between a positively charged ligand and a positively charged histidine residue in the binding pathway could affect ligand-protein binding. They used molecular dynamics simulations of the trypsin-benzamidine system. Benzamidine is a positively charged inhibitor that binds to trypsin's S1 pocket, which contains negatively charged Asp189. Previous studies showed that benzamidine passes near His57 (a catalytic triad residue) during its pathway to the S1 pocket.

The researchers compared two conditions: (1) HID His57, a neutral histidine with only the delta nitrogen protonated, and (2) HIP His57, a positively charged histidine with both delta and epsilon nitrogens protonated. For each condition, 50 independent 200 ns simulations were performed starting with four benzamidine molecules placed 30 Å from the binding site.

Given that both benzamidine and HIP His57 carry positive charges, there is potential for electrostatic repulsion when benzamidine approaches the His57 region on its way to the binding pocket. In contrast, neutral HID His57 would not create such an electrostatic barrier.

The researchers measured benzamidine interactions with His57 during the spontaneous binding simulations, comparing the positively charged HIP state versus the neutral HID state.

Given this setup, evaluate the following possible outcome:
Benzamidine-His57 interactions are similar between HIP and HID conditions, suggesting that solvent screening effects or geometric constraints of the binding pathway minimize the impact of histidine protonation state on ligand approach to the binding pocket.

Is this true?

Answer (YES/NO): NO